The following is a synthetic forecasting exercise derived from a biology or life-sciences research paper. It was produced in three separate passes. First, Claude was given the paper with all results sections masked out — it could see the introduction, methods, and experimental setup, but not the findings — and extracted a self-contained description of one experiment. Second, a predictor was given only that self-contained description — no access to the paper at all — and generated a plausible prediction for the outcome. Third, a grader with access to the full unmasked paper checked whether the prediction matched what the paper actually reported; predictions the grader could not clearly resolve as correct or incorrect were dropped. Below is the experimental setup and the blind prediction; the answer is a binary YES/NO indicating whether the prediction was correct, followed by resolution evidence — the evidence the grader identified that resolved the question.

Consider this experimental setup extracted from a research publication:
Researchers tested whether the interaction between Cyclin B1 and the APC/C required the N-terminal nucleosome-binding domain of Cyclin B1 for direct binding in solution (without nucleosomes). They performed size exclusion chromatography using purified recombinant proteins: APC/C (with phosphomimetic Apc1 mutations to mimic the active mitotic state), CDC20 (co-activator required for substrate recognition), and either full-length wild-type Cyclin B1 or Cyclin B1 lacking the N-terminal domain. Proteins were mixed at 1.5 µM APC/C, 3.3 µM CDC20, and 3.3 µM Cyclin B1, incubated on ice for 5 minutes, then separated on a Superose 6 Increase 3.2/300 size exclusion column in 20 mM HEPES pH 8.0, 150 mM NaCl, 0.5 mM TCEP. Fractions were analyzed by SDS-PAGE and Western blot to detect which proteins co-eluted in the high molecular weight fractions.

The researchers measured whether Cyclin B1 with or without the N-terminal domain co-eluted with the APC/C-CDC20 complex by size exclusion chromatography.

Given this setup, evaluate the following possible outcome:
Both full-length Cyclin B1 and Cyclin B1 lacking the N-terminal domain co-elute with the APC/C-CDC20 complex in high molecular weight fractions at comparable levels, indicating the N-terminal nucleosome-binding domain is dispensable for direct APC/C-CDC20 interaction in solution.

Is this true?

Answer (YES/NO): YES